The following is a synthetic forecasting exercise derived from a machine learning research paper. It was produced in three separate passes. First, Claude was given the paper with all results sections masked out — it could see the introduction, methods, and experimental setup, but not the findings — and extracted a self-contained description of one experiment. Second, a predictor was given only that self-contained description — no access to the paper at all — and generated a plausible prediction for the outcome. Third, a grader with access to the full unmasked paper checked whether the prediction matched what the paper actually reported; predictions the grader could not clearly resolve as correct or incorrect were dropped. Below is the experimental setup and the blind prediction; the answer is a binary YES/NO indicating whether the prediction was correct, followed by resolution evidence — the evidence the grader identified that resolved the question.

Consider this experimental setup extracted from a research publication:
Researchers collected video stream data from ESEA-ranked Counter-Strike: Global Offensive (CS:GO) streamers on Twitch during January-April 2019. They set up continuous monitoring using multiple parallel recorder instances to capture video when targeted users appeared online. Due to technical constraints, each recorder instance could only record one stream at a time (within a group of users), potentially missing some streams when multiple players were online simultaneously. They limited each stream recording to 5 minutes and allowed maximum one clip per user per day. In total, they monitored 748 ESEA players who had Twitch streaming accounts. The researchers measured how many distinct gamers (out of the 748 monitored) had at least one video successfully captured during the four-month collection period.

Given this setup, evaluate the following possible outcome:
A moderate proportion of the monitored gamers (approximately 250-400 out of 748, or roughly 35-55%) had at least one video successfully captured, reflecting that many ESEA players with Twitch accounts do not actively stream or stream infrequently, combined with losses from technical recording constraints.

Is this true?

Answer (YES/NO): YES